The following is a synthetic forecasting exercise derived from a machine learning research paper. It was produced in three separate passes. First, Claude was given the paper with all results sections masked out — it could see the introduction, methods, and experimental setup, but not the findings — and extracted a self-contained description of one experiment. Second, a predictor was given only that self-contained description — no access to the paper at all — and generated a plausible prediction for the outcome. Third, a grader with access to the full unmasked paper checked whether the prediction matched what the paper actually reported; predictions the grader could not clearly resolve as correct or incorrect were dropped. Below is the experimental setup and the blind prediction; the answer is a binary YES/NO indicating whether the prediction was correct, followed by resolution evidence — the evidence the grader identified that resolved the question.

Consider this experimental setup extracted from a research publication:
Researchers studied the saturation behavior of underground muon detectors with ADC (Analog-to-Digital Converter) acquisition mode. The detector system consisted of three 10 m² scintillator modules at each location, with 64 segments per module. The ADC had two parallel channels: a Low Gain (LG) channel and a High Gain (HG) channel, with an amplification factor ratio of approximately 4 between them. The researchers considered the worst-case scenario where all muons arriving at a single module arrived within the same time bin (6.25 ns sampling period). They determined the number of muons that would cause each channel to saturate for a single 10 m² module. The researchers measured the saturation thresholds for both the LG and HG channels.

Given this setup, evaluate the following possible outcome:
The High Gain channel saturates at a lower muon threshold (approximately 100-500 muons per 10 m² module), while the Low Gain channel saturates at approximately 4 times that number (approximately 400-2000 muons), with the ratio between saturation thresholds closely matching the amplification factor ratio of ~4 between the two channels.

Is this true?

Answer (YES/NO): NO